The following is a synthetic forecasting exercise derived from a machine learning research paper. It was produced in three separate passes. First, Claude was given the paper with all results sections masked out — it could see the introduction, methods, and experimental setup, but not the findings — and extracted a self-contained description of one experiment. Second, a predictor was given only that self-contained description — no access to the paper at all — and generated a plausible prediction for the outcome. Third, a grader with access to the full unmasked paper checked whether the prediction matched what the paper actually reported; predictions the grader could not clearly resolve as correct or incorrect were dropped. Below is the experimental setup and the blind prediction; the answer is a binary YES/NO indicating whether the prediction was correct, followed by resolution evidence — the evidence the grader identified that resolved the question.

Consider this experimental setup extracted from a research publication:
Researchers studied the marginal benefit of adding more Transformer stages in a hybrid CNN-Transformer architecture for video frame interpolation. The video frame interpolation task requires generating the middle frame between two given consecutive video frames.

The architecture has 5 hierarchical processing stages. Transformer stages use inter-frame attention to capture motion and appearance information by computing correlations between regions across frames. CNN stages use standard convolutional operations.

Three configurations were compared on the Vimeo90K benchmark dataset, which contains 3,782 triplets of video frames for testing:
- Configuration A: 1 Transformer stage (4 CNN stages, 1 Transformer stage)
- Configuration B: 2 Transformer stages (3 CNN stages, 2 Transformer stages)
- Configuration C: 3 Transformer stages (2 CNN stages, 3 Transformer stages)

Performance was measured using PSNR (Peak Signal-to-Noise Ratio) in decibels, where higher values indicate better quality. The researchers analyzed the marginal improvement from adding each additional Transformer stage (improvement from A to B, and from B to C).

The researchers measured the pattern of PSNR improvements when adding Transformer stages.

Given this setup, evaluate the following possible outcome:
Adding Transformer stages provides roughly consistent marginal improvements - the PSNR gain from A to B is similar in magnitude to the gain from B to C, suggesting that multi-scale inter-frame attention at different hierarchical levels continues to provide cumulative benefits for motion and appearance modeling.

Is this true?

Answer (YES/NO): NO